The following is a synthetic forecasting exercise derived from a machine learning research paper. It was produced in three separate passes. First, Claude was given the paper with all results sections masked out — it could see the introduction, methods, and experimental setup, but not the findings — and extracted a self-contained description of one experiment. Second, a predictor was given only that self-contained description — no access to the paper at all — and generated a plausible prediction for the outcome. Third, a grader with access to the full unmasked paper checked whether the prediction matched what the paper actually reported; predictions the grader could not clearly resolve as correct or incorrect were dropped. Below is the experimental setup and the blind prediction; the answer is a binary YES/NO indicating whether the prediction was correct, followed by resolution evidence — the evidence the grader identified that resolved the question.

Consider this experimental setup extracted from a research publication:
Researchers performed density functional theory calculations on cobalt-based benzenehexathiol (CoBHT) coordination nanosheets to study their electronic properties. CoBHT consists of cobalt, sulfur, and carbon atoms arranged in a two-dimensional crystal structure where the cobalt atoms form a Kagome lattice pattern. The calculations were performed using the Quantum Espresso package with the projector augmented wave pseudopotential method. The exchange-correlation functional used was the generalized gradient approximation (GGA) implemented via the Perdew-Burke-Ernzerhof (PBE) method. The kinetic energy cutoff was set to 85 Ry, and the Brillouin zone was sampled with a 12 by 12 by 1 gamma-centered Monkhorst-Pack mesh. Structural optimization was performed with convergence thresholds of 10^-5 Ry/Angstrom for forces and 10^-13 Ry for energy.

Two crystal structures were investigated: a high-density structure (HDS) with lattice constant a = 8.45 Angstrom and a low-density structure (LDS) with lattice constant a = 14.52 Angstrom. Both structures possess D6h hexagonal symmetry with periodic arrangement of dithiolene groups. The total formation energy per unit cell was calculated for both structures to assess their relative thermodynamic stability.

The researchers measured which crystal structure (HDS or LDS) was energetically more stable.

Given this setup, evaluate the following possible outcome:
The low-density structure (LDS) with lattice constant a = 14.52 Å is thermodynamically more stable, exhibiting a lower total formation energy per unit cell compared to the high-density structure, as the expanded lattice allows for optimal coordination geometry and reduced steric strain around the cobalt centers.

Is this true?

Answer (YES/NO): YES